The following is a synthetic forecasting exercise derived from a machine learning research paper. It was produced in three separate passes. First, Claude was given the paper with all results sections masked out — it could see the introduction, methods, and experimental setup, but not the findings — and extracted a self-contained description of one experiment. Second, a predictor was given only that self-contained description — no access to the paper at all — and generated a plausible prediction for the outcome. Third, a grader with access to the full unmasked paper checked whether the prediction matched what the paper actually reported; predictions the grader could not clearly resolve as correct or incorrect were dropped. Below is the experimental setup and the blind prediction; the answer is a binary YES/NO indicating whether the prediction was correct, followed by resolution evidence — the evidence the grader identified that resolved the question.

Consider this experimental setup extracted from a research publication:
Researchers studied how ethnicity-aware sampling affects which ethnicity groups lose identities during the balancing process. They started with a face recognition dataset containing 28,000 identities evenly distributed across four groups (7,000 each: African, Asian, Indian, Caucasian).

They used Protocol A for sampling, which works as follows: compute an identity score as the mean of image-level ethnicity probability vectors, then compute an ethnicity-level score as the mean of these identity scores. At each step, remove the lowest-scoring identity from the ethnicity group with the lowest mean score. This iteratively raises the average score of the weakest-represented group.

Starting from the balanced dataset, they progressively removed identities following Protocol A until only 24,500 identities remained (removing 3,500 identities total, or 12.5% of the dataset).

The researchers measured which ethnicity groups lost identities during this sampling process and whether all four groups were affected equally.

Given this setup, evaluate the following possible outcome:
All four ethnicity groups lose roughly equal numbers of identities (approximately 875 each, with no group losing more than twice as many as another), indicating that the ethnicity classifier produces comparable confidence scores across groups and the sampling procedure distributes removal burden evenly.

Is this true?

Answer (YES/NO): NO